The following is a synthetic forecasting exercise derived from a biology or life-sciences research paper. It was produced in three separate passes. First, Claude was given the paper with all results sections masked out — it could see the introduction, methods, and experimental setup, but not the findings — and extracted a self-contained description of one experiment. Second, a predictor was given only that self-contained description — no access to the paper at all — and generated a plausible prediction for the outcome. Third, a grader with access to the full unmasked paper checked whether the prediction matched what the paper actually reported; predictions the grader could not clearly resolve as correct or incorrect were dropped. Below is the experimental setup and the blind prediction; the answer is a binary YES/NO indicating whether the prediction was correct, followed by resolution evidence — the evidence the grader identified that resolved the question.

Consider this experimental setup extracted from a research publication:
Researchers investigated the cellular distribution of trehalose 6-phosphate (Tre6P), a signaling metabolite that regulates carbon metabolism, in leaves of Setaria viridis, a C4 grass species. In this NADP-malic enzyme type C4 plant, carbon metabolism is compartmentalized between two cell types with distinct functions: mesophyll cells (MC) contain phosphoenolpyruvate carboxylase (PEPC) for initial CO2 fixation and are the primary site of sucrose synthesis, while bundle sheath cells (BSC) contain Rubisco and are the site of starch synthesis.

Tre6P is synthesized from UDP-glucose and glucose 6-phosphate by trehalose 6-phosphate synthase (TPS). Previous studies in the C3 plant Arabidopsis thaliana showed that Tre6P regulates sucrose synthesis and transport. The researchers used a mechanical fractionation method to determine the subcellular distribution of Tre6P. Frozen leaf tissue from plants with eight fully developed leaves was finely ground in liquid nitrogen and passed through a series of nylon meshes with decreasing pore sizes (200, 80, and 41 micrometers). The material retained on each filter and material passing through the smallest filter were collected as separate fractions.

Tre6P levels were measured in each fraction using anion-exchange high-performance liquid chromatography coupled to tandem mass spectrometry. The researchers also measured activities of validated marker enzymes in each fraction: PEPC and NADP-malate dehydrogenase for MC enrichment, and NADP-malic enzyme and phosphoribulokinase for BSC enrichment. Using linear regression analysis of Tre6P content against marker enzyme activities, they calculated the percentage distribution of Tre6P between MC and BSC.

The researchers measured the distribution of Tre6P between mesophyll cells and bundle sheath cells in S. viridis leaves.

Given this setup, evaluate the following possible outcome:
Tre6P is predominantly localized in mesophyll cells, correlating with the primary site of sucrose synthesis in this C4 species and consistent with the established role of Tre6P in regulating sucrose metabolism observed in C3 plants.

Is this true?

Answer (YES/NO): NO